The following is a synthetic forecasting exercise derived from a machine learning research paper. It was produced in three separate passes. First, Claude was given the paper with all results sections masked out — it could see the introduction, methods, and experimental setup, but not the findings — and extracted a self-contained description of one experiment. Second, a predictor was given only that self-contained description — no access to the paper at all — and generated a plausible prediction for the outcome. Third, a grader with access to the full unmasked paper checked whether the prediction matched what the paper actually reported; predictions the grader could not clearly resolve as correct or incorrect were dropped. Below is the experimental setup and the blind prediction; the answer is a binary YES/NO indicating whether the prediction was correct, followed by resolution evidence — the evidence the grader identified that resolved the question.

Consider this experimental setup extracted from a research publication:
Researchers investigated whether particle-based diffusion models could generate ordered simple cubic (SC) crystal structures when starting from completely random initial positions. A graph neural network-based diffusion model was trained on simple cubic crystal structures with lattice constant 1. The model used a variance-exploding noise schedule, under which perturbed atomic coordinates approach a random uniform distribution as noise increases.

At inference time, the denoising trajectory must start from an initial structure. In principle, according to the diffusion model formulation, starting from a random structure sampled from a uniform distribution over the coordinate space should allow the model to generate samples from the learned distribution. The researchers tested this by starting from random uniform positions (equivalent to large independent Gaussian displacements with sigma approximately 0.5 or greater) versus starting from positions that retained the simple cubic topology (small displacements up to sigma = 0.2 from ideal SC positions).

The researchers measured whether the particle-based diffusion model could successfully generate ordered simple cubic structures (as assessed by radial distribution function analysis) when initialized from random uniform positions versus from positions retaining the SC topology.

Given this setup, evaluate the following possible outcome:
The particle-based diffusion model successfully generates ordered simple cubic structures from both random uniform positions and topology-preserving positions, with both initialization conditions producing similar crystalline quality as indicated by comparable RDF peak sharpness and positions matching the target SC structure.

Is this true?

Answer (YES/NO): NO